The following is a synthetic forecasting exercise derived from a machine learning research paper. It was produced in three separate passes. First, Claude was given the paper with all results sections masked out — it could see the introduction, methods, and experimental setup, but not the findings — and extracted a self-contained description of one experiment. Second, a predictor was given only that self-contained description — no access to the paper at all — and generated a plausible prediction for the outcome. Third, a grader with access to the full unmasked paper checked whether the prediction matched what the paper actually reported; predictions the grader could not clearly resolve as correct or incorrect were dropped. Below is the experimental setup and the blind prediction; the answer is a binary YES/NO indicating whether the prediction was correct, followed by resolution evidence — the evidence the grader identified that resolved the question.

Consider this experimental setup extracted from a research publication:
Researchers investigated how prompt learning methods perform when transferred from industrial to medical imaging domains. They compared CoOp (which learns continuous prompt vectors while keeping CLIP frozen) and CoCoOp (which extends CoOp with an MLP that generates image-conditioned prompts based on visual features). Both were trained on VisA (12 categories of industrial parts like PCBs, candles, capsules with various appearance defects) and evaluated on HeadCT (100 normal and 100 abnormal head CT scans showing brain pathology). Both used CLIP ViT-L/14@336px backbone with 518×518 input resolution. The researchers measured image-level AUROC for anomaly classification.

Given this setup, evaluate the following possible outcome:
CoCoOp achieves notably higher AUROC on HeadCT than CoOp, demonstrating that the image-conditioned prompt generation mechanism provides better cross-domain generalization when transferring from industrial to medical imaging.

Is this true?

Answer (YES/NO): YES